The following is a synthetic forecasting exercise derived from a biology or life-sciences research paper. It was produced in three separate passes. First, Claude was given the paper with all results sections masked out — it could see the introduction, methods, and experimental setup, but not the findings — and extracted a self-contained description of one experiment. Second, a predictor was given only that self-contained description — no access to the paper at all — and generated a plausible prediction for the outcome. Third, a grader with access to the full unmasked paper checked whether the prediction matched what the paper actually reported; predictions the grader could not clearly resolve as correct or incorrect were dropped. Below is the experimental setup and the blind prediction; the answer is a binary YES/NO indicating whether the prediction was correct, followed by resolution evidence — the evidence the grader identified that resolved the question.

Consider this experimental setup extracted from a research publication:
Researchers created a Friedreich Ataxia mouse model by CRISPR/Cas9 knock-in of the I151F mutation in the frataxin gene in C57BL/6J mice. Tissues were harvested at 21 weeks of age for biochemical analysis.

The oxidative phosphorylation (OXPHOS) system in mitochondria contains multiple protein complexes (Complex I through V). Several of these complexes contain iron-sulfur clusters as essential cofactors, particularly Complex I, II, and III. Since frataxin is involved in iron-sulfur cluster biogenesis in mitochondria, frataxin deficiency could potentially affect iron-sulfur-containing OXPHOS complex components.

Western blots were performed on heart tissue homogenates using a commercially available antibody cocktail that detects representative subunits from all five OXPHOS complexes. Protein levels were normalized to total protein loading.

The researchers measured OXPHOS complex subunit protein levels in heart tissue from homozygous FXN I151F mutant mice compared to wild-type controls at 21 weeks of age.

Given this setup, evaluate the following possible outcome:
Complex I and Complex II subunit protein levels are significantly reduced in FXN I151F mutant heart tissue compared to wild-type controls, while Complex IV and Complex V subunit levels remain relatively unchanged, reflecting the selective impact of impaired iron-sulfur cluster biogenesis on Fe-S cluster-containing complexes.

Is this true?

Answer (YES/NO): YES